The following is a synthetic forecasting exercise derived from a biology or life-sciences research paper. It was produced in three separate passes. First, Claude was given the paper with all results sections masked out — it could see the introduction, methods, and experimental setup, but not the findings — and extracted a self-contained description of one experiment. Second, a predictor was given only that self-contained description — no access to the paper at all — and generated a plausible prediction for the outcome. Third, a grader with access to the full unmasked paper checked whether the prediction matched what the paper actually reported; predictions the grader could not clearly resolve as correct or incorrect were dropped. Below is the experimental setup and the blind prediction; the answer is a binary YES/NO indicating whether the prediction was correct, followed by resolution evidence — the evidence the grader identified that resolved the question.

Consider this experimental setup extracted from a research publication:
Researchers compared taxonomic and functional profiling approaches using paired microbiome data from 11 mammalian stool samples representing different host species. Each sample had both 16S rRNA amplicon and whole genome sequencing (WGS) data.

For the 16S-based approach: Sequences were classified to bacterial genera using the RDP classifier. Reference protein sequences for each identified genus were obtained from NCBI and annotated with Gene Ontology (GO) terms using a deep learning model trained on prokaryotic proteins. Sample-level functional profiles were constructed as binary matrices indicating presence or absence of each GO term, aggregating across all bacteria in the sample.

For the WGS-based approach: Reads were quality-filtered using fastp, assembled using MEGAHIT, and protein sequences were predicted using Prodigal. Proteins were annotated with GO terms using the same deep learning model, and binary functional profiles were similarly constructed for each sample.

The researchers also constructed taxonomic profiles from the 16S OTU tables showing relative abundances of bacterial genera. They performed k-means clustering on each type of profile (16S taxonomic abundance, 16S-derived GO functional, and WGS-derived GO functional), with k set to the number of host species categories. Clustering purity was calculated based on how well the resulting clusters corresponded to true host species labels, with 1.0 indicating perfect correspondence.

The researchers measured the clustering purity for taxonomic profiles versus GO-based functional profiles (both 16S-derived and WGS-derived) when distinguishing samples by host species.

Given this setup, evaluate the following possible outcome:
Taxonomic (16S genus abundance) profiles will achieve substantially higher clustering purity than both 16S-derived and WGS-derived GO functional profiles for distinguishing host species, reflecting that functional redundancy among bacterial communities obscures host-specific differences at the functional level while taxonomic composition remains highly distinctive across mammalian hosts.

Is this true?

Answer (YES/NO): NO